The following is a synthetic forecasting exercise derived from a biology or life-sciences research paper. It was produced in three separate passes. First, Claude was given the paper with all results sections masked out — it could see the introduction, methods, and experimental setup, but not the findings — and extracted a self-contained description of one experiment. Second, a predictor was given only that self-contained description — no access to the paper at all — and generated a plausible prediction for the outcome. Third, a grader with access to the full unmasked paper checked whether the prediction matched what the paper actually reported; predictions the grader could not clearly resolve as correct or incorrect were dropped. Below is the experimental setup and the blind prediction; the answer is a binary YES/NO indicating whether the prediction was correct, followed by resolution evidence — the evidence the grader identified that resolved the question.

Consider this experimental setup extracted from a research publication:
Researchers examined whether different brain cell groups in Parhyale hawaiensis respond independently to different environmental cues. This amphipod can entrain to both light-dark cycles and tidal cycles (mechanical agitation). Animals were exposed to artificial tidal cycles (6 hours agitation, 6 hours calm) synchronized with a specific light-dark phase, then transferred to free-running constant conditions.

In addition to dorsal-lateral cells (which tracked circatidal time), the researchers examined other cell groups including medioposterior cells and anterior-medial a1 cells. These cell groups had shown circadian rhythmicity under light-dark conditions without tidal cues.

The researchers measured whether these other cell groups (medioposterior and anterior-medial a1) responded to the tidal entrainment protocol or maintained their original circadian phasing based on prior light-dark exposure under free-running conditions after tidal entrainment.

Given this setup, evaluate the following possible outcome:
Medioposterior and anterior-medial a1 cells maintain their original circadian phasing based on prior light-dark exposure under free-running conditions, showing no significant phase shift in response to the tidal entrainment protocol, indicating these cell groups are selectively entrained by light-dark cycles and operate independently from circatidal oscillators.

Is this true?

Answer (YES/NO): YES